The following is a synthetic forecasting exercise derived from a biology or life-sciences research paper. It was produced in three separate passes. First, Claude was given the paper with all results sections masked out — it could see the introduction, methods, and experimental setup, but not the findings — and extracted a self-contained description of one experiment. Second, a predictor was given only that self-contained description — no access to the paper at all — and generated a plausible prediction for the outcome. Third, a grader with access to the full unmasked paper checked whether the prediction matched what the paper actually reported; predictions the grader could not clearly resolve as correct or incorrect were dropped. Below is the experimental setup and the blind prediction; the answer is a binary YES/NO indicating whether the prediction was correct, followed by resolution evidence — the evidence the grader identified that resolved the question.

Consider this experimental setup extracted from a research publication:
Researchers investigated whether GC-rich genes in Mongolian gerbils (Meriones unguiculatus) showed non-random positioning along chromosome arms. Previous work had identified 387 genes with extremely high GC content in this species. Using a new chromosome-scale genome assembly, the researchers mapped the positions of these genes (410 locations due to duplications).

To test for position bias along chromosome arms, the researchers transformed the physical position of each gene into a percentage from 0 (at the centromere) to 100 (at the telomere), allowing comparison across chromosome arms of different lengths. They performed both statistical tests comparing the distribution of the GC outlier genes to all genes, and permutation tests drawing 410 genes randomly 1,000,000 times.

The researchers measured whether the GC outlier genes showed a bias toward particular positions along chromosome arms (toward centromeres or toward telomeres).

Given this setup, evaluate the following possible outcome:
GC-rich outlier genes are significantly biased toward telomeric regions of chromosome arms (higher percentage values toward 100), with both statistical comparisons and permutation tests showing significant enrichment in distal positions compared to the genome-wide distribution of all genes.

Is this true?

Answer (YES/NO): YES